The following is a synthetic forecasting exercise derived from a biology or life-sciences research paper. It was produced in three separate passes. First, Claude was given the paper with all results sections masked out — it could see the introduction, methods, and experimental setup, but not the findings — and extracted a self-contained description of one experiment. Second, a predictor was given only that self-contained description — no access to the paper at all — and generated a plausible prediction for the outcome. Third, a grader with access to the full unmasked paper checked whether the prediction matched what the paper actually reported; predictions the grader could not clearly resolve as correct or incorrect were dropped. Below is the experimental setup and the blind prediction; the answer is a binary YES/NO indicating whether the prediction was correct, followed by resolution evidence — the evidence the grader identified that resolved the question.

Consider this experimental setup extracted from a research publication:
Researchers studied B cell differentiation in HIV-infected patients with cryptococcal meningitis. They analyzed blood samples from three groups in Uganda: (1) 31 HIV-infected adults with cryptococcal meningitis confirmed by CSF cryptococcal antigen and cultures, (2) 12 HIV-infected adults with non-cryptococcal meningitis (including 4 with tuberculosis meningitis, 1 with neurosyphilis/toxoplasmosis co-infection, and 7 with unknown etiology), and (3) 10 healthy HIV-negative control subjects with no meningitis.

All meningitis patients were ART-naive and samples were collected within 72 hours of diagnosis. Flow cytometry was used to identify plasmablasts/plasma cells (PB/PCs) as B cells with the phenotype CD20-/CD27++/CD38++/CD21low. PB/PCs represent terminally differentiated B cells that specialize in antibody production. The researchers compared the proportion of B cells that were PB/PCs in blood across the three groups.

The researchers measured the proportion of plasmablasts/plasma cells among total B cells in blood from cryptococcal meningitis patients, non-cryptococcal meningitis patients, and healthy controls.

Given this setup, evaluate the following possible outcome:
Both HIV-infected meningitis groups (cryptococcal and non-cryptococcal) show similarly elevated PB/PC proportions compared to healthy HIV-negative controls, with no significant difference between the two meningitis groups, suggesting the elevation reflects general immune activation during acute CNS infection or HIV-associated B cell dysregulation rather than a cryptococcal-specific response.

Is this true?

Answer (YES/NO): YES